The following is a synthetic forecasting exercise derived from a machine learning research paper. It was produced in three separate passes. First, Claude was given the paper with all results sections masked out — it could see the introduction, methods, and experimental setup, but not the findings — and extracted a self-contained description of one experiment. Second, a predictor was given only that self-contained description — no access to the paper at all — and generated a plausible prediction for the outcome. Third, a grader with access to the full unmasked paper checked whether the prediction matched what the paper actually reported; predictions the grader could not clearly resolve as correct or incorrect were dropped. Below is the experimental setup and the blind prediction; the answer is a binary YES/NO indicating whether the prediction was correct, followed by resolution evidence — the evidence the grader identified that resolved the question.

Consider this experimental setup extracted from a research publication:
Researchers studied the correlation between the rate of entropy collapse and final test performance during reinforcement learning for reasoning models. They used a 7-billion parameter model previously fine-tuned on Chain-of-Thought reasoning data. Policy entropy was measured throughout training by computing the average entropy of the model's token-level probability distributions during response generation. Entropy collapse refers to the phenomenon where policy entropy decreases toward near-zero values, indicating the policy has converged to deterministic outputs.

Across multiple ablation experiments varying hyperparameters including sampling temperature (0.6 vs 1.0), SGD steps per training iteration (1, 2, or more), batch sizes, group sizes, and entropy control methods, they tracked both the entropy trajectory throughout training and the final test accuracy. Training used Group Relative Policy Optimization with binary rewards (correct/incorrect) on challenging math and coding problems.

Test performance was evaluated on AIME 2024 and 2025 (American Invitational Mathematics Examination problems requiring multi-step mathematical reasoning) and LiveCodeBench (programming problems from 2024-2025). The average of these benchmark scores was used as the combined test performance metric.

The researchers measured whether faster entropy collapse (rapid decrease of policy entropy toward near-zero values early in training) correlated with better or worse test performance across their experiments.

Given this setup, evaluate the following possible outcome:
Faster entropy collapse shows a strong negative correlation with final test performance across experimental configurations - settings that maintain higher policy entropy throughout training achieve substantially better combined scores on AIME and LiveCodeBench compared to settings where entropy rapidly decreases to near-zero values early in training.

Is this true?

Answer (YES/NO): YES